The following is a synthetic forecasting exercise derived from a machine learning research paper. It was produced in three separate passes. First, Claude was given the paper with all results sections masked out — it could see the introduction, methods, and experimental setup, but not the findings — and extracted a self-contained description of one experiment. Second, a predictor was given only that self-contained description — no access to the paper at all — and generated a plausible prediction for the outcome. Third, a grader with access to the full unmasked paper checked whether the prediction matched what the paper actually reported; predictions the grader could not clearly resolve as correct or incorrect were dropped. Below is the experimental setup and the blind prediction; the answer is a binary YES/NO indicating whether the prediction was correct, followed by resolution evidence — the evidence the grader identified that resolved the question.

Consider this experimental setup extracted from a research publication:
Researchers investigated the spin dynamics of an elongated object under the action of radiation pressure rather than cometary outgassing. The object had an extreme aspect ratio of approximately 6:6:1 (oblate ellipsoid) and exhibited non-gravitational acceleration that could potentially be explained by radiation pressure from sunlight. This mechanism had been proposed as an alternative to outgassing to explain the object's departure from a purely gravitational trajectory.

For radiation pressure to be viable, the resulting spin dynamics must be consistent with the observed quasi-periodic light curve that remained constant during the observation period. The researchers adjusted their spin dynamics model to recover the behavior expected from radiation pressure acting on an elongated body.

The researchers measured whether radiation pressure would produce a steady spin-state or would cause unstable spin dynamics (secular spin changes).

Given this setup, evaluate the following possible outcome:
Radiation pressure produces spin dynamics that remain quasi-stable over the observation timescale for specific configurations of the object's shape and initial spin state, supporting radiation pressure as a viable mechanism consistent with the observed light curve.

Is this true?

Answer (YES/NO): YES